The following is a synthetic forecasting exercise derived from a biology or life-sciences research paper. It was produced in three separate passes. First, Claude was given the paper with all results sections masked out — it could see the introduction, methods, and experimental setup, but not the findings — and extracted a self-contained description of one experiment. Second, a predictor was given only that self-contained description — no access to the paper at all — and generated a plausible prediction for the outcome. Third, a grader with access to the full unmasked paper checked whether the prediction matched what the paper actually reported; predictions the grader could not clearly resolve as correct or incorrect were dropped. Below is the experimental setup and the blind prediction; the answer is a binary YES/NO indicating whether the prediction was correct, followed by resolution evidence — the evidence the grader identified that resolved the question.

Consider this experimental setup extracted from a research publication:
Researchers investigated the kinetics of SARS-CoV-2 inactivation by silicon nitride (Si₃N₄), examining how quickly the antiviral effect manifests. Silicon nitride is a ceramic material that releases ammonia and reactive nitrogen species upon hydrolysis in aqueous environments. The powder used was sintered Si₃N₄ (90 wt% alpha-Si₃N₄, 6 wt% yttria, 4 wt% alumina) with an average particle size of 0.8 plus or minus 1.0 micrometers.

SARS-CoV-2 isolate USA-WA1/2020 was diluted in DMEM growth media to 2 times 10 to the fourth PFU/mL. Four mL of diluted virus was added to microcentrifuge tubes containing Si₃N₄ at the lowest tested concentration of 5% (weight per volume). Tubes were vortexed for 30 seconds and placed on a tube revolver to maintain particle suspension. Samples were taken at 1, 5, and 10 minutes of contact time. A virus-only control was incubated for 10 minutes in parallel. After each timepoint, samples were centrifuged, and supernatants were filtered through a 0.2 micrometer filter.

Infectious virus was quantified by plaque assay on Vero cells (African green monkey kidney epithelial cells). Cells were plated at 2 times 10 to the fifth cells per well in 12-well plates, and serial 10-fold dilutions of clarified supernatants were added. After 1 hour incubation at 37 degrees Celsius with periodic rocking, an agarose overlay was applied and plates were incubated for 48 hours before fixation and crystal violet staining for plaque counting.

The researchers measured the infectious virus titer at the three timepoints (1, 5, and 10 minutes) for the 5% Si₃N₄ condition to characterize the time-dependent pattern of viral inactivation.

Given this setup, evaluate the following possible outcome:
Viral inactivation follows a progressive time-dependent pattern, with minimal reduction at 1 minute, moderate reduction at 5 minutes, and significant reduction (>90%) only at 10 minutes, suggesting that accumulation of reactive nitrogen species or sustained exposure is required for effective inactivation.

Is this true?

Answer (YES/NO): NO